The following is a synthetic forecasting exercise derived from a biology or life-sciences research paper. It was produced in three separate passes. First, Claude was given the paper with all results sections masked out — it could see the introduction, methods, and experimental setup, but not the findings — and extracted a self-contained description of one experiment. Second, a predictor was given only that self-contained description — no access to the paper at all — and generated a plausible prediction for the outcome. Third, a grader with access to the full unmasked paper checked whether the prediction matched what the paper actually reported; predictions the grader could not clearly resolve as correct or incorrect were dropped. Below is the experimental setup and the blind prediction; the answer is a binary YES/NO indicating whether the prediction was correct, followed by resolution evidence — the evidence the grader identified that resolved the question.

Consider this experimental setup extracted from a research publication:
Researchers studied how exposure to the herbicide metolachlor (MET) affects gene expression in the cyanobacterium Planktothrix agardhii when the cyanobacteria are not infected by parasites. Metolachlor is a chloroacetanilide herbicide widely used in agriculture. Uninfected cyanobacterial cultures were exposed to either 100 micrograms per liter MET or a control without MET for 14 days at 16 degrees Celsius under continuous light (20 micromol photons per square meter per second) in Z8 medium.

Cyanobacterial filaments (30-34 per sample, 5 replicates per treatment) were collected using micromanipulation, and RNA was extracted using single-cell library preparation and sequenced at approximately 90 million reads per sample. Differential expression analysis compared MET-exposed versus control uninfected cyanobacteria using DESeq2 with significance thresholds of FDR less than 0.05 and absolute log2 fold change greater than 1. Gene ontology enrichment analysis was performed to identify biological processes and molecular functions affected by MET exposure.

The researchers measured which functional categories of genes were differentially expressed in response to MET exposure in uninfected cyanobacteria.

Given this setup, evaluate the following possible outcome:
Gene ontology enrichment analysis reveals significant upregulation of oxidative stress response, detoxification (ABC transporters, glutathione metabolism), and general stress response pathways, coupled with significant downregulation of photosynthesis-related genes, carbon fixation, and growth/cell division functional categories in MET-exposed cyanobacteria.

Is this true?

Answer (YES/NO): NO